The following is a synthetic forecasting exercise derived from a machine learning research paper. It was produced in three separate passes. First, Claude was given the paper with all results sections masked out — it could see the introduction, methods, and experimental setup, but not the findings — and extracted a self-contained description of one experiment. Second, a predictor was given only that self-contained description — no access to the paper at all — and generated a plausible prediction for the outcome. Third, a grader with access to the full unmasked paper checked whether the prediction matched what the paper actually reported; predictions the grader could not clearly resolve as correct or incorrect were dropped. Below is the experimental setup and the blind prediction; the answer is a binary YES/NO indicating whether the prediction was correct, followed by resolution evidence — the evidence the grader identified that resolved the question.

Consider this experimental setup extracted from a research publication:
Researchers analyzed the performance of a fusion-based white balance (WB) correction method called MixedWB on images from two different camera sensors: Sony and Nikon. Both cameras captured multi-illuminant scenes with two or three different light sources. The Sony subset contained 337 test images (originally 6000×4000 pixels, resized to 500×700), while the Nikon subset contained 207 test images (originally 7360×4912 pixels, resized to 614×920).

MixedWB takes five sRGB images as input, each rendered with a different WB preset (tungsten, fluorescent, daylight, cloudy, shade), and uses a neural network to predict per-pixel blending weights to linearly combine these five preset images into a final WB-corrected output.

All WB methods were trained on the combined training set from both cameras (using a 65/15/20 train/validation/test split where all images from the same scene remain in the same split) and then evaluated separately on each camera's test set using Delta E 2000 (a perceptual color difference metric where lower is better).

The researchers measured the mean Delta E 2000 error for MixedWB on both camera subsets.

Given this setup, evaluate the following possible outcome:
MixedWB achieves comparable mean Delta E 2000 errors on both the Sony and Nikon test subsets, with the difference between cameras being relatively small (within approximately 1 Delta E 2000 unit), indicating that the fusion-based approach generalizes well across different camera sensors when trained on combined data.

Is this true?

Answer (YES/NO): YES